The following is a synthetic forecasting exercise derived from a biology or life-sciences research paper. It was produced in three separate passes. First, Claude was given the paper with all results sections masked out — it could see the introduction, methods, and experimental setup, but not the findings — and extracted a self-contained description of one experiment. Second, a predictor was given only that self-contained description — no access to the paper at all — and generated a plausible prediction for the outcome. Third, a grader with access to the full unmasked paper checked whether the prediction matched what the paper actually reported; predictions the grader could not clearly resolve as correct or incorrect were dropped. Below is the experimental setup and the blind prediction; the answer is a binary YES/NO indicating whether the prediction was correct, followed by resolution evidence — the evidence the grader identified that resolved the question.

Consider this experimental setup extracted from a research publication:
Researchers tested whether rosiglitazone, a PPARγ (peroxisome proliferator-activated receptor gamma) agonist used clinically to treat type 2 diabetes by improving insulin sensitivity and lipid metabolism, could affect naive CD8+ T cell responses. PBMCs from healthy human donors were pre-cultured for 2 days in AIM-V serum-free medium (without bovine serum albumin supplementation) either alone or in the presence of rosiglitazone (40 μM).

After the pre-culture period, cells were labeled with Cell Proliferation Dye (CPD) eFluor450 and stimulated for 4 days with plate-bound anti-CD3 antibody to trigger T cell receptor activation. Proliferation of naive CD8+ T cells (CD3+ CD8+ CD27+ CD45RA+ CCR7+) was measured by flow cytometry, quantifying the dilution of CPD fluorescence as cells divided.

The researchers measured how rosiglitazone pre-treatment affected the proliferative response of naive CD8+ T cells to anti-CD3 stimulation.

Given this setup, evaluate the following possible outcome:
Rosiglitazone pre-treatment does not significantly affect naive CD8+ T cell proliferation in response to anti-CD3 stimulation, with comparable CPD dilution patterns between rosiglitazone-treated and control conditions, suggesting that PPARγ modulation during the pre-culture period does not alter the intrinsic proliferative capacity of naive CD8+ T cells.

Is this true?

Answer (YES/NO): NO